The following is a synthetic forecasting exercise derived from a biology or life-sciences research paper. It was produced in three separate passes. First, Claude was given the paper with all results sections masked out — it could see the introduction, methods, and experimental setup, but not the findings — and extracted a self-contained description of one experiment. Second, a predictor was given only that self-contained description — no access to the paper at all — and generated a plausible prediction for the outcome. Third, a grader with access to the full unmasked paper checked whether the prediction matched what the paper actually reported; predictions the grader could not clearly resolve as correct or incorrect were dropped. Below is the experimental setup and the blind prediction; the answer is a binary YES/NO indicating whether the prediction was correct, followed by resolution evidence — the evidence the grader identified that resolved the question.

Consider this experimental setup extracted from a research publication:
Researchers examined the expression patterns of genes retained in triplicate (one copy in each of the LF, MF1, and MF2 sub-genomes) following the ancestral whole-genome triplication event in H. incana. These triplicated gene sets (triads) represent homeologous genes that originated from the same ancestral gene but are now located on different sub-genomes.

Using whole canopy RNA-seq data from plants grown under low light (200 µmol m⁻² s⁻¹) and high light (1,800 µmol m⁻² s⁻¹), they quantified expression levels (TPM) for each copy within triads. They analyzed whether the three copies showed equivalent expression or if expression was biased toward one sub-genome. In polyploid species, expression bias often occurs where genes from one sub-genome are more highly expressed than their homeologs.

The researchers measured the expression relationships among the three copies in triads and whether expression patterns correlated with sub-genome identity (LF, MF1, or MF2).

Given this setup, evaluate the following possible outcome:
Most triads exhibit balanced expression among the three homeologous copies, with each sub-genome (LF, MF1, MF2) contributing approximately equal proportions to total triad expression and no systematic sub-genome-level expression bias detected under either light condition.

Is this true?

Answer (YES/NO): NO